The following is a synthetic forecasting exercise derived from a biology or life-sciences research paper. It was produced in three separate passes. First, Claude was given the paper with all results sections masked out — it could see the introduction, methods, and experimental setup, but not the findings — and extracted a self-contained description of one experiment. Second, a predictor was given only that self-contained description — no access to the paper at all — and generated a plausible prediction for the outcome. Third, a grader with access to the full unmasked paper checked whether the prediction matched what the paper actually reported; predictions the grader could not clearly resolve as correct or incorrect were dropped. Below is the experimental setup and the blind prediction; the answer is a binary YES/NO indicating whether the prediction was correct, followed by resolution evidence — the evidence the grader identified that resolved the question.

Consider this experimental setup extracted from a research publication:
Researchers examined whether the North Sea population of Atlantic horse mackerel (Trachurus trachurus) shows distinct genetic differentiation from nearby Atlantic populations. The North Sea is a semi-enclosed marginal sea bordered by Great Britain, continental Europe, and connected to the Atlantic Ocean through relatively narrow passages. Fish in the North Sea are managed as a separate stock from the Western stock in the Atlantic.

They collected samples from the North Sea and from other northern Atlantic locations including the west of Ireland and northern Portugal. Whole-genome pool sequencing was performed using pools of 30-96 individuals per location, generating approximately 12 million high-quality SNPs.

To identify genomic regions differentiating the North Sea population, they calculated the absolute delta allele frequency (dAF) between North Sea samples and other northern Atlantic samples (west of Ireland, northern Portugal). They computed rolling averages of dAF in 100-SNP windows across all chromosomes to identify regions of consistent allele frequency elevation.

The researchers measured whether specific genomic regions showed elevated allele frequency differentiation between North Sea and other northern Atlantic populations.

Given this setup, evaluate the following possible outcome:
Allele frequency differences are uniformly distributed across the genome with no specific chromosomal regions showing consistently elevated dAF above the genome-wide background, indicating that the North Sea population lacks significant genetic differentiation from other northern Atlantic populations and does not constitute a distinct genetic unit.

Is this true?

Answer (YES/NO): NO